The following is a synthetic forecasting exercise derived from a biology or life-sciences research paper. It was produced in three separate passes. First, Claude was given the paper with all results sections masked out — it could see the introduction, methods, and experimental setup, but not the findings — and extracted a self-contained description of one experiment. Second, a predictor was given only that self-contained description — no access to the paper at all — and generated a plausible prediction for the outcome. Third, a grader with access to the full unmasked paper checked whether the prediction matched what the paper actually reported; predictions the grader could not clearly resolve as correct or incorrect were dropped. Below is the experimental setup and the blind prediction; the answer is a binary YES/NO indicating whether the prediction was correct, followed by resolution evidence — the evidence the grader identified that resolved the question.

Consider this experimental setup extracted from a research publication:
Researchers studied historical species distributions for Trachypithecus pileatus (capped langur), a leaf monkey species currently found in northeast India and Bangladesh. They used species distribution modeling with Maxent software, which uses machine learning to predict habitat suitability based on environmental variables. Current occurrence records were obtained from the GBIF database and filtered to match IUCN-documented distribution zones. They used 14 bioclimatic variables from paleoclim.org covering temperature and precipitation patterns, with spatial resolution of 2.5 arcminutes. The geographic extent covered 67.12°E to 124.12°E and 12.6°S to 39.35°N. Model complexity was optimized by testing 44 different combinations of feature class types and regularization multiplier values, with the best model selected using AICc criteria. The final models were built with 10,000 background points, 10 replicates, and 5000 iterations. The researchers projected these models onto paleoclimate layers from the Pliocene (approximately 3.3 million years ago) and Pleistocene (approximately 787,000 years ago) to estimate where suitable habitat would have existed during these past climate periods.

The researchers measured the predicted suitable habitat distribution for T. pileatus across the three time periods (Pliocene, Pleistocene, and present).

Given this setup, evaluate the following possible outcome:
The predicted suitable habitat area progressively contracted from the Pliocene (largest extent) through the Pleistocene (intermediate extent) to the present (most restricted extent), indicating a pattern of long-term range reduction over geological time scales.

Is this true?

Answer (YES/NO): NO